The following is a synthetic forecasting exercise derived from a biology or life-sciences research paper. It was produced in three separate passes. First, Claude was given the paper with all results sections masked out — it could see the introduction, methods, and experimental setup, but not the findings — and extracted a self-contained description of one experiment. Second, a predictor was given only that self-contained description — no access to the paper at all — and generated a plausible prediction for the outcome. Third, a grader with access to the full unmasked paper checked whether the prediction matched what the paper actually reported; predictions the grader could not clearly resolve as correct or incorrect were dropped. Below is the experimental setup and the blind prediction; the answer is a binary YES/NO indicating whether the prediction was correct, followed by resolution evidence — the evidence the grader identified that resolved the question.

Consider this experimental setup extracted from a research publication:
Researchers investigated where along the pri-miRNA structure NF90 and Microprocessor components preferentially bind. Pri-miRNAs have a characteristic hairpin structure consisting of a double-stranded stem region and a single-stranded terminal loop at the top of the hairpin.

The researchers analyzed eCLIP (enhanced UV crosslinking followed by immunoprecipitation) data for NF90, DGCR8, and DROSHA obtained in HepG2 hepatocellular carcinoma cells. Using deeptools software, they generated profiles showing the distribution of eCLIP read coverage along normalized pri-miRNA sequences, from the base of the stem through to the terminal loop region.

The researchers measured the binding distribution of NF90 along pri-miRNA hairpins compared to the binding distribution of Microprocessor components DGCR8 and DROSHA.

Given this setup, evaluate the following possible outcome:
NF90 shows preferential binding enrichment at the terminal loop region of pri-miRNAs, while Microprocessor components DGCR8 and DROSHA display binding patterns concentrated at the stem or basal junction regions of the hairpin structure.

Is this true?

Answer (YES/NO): NO